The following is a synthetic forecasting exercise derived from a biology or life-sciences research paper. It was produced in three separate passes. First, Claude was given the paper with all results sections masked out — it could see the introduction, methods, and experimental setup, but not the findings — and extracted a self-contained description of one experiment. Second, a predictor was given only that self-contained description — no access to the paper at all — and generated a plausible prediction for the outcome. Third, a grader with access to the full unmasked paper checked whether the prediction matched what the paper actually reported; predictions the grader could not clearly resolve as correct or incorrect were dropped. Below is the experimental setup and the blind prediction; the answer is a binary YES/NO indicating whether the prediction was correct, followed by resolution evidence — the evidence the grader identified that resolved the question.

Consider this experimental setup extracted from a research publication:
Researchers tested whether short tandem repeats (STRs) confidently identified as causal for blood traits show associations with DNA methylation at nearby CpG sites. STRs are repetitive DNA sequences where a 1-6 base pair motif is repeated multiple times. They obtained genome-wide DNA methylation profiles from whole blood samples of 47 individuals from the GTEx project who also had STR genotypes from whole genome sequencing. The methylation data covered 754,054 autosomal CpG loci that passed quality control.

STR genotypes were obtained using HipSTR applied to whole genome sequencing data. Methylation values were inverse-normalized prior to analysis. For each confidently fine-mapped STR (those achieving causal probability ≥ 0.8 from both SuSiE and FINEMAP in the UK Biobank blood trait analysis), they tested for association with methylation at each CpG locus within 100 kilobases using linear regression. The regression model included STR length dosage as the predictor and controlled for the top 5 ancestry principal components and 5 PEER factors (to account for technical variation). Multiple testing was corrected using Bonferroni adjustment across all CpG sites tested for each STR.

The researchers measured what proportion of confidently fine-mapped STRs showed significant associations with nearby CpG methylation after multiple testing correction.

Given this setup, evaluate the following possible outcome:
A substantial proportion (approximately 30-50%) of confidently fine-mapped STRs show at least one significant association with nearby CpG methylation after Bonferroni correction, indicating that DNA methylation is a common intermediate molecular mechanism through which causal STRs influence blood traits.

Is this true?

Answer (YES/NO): NO